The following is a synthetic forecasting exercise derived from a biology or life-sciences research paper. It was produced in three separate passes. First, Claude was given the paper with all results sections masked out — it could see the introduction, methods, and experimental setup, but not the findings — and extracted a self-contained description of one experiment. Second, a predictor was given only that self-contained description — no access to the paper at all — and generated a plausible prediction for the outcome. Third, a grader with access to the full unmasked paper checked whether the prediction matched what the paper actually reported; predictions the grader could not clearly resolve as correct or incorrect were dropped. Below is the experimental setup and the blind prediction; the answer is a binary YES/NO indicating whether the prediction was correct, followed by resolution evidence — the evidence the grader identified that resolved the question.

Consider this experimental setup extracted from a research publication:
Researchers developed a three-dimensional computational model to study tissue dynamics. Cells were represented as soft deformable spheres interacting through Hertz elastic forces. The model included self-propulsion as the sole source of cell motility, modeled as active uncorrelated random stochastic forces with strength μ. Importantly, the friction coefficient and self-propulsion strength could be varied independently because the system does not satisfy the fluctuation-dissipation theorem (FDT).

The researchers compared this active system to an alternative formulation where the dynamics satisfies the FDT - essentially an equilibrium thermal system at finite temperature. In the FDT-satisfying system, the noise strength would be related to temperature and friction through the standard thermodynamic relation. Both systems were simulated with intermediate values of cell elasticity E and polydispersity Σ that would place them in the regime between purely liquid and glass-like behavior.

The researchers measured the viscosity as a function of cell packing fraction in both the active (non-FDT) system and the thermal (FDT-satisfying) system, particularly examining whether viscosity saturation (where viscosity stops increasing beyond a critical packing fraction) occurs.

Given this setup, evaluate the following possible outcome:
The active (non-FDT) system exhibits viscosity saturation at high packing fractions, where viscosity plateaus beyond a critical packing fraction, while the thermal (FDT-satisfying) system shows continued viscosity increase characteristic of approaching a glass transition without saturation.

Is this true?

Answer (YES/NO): YES